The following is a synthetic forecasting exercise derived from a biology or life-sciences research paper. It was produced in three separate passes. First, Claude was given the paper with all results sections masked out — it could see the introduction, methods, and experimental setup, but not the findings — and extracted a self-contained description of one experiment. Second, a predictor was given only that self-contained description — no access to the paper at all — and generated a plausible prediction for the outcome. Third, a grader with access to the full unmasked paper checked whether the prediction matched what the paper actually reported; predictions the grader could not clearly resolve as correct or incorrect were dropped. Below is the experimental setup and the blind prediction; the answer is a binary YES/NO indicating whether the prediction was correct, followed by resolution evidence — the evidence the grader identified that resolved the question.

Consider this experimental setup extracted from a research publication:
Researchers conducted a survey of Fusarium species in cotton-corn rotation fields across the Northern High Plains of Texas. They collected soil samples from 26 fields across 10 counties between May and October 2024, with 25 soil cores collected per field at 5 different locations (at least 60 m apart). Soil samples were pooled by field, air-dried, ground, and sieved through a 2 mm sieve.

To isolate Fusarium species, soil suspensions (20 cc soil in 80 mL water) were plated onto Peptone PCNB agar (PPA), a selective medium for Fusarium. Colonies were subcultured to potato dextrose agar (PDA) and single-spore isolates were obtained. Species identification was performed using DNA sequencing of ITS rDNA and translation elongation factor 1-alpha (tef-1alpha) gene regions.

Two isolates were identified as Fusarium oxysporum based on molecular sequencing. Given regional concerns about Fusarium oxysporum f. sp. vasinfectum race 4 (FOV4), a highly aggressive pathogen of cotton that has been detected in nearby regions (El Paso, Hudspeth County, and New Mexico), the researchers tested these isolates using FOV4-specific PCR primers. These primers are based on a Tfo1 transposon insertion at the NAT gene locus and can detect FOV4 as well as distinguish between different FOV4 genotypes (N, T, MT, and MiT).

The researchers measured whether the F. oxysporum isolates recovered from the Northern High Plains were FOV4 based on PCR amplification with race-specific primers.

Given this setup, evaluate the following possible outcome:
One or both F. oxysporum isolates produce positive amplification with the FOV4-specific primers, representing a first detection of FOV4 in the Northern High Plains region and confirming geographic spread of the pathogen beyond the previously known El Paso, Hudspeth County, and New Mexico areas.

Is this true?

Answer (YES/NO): NO